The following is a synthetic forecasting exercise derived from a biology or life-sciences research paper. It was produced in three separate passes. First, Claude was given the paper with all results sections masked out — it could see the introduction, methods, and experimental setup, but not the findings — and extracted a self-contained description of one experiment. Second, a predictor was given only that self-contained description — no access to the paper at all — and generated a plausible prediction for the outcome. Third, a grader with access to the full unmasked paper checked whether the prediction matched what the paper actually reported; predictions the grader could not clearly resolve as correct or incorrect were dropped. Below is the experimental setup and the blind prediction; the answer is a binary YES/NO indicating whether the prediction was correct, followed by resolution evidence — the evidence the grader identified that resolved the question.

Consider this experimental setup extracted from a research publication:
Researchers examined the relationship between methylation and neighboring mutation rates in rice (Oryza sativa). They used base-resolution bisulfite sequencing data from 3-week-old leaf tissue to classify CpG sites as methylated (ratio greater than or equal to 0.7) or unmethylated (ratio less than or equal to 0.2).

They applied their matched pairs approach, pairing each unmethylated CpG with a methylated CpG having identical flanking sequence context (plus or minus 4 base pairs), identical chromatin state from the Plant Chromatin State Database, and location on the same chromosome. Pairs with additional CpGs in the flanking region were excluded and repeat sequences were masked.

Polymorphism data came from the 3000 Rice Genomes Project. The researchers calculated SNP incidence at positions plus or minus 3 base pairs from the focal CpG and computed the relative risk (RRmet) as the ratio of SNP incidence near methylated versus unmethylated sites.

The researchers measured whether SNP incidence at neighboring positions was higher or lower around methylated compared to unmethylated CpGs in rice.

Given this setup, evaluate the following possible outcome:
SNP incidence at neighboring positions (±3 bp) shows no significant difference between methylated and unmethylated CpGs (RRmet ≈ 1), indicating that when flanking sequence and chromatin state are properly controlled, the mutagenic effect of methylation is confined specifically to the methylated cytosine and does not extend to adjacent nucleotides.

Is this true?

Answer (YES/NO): NO